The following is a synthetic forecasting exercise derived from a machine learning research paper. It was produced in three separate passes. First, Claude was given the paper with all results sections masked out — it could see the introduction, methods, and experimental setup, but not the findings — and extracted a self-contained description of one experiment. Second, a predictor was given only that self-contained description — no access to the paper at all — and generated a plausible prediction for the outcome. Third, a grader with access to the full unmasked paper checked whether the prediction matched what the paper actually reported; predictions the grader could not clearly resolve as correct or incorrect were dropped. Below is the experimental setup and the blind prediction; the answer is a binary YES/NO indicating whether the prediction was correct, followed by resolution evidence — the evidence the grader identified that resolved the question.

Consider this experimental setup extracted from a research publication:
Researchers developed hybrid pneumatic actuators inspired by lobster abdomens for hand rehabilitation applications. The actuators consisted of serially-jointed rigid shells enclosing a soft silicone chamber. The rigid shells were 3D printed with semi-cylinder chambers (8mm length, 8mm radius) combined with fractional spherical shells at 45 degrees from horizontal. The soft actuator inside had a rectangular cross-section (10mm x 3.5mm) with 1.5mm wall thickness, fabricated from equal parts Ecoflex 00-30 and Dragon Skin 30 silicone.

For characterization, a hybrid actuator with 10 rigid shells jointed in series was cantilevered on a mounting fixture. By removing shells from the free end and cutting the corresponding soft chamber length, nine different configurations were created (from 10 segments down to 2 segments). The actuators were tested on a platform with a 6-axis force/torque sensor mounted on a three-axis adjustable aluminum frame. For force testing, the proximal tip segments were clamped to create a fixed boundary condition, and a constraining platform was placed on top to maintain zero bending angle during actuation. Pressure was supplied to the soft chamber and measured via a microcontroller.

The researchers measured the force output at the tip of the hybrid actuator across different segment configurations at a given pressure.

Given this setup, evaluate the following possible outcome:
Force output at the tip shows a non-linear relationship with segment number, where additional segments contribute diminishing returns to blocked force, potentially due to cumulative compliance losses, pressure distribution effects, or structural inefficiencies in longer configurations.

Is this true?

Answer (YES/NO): NO